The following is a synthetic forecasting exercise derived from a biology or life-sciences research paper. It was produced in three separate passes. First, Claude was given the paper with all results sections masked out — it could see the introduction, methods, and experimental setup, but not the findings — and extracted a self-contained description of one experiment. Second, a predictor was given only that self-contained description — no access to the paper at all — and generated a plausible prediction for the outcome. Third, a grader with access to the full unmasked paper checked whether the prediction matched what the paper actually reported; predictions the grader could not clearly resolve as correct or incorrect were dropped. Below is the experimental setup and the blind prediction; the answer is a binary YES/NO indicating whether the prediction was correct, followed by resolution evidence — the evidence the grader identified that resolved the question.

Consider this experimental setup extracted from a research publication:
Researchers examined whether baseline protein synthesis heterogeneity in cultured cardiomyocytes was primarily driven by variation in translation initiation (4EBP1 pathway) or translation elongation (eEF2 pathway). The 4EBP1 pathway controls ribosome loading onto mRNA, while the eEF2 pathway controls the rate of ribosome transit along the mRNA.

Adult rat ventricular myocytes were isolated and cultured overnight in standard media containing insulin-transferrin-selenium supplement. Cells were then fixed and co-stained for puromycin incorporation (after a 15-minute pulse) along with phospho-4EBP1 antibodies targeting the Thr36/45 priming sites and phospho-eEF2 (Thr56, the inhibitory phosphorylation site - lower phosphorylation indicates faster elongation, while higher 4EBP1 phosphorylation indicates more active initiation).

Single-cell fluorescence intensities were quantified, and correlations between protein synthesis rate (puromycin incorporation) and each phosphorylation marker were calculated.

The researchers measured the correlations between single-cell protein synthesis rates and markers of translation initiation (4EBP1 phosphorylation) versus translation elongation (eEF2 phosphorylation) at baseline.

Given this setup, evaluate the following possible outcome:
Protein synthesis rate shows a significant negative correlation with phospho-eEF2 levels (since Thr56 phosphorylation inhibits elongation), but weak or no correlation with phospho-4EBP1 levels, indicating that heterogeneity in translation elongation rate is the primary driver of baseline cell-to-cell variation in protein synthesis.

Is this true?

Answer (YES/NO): NO